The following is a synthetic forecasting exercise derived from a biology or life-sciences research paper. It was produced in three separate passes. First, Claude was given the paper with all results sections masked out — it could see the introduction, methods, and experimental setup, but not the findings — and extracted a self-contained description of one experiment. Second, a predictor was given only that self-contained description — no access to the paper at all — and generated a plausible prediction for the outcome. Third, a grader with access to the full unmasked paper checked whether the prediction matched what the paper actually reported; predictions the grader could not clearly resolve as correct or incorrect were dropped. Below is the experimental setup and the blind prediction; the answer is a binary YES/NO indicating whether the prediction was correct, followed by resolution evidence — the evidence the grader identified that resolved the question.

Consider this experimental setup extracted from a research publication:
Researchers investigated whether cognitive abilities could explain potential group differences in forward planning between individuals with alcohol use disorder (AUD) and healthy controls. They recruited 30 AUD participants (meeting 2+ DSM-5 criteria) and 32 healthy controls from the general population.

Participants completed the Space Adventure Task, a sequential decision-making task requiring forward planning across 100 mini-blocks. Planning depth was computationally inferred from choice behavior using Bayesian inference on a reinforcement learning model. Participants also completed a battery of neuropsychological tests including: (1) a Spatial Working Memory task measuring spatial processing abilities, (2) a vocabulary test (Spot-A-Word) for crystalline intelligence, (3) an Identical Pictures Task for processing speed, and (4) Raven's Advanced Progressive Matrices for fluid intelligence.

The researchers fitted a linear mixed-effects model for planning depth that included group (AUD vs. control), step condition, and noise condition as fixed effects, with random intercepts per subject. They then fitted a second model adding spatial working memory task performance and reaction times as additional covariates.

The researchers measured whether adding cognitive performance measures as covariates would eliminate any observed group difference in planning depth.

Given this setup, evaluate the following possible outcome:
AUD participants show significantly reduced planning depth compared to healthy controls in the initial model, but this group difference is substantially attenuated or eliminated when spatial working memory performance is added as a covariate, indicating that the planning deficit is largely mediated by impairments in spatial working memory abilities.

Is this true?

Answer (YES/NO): NO